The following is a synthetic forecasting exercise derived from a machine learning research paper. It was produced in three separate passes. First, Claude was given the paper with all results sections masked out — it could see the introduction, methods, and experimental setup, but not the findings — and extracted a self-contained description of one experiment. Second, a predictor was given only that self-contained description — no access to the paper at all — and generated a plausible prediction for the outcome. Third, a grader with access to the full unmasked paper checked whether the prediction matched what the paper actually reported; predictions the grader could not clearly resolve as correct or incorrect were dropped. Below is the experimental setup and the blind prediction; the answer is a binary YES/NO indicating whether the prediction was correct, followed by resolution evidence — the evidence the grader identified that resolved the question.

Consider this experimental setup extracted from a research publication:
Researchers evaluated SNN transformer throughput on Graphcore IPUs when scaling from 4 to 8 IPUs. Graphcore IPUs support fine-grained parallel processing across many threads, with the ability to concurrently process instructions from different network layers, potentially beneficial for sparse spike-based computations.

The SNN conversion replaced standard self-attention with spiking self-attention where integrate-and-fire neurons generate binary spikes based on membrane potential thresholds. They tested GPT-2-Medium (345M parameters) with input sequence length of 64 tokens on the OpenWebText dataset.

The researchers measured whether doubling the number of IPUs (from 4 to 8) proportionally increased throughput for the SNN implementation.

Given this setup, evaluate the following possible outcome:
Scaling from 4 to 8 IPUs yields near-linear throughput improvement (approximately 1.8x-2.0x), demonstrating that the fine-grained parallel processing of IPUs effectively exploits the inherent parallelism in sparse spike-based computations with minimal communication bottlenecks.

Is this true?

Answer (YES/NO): NO